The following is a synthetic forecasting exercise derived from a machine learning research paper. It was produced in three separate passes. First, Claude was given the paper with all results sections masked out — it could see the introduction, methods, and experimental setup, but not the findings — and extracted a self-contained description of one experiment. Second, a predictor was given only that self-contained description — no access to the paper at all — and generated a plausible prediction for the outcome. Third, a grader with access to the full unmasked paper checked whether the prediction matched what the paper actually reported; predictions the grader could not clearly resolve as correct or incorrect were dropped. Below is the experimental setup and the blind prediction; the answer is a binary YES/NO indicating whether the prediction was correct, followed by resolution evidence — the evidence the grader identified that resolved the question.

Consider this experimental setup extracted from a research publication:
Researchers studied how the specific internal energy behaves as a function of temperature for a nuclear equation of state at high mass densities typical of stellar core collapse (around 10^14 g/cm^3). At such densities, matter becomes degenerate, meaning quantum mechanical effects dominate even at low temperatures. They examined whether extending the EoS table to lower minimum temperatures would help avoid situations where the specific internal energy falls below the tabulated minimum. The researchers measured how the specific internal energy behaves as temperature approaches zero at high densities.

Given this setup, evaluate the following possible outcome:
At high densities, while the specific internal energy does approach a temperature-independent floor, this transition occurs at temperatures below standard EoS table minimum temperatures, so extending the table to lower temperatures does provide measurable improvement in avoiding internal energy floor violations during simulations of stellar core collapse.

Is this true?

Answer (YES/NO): NO